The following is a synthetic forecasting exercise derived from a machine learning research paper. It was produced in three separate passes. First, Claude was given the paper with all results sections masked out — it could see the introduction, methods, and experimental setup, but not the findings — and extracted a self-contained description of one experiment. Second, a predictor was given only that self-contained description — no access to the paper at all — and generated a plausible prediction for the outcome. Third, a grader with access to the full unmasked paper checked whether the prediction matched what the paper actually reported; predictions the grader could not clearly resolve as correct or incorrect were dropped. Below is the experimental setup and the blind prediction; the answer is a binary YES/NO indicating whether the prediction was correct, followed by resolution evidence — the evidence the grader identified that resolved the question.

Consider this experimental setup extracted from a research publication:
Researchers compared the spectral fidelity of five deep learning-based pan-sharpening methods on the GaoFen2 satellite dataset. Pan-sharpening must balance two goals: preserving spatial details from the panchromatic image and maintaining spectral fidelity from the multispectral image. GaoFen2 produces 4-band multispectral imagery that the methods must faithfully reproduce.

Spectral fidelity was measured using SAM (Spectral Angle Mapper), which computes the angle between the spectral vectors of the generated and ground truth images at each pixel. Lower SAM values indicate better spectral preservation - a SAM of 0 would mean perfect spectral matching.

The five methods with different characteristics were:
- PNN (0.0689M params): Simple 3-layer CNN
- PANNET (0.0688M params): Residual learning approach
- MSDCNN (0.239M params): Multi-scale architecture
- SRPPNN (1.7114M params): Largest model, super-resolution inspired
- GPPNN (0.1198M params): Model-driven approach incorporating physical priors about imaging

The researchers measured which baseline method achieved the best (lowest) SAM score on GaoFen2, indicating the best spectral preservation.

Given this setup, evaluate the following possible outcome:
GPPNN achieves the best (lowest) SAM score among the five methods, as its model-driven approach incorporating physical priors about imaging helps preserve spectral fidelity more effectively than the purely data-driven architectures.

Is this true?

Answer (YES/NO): NO